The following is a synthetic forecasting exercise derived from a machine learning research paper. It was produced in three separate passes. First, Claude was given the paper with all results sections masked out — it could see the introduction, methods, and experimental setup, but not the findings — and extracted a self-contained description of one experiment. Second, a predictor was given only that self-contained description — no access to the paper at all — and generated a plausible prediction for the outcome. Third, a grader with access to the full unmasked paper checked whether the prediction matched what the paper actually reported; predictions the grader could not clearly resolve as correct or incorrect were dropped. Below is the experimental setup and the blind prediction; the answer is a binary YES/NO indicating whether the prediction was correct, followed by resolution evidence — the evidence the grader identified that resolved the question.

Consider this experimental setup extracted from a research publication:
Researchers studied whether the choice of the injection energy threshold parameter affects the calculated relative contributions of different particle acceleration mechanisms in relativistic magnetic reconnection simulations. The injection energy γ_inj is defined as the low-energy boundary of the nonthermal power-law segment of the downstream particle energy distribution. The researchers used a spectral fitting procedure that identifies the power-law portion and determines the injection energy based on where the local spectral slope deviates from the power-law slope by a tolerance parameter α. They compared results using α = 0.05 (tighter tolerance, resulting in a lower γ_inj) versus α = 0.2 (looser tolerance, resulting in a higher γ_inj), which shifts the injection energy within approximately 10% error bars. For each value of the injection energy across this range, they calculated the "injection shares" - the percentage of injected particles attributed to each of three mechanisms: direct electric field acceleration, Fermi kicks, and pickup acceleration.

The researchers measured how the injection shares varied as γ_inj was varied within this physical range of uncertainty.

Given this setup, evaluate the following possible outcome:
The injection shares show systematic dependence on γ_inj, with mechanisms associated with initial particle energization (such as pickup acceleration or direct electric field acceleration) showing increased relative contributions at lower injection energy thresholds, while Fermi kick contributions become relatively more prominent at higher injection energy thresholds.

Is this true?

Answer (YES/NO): NO